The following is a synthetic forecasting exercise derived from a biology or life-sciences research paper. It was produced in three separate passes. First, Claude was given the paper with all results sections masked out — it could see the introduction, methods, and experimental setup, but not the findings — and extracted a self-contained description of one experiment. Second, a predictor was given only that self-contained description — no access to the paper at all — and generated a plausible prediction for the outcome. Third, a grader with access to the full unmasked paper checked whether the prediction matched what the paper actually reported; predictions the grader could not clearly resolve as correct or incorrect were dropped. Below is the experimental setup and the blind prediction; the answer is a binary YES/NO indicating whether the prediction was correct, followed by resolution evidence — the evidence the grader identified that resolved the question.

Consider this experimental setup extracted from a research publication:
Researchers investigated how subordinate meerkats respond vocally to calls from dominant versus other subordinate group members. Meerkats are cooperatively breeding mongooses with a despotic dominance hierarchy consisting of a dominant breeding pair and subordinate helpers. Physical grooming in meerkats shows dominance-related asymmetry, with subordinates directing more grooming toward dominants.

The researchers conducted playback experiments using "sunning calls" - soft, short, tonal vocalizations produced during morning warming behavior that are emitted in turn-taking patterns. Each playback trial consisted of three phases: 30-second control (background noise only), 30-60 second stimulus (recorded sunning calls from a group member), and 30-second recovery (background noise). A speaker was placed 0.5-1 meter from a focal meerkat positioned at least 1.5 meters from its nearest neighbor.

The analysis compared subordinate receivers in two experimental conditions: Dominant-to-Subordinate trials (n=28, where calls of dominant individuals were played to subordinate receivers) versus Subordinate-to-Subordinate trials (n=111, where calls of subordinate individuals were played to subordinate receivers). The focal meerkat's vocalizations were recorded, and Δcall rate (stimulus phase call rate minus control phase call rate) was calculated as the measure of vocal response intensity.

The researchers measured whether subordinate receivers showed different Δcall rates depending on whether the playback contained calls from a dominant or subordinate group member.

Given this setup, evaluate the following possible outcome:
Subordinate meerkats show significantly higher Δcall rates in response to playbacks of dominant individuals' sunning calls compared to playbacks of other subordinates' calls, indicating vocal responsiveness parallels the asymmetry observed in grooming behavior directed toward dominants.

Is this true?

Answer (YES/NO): YES